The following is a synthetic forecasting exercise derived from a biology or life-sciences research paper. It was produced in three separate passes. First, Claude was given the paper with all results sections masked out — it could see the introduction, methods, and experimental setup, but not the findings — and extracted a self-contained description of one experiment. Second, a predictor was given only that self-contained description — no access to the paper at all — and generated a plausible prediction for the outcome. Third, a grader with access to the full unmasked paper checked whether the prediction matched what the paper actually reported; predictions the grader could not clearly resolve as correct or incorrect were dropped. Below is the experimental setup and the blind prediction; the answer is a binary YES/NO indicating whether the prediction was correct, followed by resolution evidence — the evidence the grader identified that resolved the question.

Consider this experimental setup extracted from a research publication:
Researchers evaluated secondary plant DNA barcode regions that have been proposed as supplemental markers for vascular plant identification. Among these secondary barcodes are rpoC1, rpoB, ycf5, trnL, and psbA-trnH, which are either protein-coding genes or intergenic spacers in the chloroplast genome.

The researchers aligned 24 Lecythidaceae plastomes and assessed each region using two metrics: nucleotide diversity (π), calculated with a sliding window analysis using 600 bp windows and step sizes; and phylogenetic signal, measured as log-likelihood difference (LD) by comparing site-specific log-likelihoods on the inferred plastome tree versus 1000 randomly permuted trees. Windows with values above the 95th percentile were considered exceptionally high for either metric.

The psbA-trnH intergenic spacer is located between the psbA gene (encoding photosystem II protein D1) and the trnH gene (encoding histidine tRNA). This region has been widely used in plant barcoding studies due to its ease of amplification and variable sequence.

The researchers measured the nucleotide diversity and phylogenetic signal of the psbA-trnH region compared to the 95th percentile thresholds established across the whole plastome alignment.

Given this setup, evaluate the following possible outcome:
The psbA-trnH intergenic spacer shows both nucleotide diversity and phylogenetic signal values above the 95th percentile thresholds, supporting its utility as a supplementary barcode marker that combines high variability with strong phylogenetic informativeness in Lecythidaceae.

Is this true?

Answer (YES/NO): NO